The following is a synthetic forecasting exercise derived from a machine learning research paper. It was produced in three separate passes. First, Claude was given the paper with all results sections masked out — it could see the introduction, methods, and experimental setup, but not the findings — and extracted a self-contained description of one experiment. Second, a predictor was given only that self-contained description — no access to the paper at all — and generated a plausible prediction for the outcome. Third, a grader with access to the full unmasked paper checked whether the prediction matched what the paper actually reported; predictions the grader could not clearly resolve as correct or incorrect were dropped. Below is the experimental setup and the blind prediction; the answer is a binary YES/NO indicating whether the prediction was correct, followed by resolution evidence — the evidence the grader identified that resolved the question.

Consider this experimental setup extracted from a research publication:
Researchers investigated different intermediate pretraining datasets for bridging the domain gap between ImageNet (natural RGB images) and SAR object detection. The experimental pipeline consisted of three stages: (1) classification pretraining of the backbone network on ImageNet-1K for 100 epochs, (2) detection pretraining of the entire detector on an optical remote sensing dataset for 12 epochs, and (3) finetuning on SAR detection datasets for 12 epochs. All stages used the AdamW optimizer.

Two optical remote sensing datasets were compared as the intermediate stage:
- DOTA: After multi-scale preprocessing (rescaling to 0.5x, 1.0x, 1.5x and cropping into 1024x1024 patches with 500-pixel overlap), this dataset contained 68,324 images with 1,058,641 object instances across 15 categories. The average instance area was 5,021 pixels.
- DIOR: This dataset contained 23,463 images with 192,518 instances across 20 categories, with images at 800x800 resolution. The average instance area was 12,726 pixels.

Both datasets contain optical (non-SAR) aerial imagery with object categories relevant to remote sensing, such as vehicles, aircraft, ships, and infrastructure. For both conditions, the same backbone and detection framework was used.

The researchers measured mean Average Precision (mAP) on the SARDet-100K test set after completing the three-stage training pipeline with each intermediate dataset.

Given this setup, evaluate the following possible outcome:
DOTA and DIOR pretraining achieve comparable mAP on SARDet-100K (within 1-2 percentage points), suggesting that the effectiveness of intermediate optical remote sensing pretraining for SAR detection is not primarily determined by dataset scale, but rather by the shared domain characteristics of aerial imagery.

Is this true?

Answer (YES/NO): NO